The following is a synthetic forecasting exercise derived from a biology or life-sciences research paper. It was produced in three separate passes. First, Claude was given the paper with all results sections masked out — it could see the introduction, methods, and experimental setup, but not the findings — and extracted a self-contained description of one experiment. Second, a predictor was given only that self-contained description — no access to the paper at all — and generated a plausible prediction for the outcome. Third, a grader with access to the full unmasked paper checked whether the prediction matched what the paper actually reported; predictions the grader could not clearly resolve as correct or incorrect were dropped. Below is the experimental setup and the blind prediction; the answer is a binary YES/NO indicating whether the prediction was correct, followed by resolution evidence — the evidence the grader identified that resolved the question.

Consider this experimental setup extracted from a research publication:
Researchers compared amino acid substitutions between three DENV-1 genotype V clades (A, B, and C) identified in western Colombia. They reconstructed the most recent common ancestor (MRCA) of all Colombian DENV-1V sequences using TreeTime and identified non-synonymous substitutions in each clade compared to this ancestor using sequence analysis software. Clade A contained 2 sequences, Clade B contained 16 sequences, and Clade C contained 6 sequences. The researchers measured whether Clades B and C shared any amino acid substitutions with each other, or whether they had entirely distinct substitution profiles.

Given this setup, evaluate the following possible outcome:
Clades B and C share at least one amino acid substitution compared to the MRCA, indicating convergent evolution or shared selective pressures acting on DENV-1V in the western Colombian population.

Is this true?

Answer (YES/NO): YES